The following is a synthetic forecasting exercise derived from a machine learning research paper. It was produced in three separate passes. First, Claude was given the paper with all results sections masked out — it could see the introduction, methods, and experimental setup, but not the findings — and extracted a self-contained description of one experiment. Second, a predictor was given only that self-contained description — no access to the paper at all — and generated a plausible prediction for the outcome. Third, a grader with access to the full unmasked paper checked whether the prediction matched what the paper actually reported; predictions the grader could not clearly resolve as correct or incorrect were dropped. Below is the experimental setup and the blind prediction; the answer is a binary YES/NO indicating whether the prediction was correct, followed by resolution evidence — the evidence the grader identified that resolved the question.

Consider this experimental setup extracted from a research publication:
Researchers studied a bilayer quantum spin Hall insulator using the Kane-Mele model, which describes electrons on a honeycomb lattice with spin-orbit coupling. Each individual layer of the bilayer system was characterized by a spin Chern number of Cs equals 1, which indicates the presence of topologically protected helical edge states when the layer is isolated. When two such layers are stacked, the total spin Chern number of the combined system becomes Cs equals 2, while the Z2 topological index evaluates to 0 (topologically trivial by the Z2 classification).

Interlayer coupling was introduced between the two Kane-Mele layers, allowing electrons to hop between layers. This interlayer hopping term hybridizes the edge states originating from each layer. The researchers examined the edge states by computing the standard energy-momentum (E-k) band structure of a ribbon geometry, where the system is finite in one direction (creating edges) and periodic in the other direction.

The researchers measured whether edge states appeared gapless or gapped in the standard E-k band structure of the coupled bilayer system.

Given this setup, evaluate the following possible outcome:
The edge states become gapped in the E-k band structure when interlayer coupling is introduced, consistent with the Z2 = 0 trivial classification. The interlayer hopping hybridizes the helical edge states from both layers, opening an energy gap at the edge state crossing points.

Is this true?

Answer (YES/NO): YES